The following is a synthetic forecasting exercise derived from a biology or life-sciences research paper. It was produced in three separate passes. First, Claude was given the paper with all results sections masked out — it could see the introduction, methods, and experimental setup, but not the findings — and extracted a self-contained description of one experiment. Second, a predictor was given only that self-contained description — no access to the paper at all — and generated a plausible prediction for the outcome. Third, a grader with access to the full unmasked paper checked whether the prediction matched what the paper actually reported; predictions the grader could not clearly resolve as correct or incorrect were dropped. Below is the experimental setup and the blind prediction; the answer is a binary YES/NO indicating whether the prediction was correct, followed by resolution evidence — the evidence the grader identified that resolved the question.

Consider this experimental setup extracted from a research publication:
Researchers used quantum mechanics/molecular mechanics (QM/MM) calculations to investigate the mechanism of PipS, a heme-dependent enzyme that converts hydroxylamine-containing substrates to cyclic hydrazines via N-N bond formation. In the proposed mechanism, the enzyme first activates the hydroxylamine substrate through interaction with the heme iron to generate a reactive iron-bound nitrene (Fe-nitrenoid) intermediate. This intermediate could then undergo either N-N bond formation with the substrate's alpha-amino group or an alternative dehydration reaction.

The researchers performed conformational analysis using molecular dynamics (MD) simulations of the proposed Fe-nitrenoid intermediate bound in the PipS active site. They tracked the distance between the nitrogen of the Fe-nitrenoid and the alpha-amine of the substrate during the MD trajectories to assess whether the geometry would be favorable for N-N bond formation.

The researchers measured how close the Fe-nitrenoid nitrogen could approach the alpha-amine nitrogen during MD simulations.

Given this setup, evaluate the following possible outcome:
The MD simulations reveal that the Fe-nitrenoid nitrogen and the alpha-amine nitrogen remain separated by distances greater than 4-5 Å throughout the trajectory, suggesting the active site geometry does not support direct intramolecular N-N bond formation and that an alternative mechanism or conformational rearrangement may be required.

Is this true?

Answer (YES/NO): NO